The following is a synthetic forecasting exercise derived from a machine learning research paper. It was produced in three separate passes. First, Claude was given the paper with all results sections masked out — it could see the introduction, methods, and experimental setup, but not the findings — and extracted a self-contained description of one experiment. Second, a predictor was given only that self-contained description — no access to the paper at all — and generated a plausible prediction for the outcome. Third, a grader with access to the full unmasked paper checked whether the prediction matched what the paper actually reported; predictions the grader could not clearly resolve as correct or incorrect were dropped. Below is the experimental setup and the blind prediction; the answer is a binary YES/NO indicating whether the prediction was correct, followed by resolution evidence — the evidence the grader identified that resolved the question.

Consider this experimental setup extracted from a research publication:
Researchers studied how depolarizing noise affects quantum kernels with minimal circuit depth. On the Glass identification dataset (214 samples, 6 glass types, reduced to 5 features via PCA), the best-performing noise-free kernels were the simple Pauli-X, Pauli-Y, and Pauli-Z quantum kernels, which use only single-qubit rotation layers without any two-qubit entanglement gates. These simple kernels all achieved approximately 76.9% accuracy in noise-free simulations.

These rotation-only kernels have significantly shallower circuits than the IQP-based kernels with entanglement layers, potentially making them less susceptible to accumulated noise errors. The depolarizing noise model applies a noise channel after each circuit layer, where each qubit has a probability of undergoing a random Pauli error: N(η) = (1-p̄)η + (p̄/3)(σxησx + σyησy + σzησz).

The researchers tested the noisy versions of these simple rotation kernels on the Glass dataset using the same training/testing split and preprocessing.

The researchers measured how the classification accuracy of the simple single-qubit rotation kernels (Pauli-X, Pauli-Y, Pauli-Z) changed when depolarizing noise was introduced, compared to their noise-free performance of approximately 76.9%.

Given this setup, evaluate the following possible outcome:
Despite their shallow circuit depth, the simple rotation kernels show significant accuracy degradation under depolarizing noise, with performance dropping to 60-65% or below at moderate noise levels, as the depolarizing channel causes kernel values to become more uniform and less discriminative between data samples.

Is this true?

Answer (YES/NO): NO